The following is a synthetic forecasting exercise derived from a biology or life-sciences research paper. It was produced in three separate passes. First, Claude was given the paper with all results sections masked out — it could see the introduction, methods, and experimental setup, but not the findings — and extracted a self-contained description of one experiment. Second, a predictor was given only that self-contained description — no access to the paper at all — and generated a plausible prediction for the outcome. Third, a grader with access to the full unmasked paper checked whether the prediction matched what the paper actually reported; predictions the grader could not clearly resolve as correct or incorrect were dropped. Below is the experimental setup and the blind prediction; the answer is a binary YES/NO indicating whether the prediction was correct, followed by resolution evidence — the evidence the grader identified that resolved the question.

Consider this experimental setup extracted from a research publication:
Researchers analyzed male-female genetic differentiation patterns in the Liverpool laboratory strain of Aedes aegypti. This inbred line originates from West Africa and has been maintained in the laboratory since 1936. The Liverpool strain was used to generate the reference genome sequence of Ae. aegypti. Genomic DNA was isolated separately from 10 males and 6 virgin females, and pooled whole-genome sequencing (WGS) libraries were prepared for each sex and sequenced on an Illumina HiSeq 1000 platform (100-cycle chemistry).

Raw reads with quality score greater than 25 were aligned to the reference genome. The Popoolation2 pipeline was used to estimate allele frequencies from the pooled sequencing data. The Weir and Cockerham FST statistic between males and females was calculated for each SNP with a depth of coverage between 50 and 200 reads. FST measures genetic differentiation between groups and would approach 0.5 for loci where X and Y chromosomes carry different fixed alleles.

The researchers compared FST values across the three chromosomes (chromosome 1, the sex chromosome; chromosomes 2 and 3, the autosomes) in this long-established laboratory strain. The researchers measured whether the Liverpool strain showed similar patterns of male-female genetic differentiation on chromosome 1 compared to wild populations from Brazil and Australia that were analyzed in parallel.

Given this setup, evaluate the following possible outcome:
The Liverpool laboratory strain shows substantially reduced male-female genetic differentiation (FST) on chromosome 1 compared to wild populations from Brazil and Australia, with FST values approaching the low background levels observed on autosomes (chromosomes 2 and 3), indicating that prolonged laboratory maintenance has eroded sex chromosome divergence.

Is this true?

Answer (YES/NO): NO